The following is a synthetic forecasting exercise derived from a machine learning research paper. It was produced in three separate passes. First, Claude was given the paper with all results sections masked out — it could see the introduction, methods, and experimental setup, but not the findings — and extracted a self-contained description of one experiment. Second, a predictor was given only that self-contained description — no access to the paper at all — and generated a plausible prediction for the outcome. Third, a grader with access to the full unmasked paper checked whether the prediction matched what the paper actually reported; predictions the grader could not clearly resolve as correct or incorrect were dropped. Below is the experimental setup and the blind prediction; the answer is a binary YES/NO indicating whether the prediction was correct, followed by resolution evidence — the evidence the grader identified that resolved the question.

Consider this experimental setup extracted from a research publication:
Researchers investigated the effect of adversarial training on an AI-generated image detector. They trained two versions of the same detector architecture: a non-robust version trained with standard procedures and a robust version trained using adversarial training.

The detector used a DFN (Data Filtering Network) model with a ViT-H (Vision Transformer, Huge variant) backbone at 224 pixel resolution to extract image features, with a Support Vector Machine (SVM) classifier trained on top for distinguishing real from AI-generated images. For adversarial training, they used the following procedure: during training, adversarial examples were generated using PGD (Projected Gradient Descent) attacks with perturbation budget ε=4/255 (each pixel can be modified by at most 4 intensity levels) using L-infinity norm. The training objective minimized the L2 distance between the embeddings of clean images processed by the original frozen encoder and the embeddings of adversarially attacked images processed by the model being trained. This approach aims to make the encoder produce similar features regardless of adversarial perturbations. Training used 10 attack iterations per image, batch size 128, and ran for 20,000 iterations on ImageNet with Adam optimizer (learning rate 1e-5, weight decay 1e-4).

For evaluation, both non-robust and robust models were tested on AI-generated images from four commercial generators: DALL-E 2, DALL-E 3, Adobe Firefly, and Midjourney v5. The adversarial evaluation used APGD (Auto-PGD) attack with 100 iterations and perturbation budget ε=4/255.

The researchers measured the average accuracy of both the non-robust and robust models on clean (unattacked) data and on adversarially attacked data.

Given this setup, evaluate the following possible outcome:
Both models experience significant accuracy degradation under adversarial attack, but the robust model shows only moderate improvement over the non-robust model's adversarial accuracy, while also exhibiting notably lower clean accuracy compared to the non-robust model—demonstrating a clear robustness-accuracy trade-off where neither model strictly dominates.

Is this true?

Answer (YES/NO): NO